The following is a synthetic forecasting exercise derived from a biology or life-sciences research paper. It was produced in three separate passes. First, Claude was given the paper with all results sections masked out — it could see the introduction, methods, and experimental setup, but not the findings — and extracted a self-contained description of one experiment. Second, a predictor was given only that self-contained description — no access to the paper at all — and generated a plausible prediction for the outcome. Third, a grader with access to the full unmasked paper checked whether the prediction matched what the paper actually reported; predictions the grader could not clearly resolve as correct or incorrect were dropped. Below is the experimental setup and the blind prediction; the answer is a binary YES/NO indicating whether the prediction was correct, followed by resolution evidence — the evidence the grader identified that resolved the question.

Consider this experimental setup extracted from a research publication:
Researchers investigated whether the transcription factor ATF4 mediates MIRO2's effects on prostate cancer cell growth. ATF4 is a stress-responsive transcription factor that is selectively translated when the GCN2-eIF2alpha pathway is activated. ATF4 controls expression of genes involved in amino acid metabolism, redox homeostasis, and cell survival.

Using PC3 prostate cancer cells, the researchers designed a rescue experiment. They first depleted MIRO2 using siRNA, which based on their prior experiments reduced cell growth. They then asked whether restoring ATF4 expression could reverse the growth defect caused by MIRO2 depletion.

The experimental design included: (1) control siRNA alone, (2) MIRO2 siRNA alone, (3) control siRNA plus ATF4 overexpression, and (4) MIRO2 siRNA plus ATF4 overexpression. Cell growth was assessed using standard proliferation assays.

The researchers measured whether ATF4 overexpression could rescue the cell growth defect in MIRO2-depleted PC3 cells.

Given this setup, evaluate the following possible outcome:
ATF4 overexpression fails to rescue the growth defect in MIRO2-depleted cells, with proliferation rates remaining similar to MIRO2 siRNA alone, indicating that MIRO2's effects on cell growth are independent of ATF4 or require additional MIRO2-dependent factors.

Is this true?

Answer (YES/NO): NO